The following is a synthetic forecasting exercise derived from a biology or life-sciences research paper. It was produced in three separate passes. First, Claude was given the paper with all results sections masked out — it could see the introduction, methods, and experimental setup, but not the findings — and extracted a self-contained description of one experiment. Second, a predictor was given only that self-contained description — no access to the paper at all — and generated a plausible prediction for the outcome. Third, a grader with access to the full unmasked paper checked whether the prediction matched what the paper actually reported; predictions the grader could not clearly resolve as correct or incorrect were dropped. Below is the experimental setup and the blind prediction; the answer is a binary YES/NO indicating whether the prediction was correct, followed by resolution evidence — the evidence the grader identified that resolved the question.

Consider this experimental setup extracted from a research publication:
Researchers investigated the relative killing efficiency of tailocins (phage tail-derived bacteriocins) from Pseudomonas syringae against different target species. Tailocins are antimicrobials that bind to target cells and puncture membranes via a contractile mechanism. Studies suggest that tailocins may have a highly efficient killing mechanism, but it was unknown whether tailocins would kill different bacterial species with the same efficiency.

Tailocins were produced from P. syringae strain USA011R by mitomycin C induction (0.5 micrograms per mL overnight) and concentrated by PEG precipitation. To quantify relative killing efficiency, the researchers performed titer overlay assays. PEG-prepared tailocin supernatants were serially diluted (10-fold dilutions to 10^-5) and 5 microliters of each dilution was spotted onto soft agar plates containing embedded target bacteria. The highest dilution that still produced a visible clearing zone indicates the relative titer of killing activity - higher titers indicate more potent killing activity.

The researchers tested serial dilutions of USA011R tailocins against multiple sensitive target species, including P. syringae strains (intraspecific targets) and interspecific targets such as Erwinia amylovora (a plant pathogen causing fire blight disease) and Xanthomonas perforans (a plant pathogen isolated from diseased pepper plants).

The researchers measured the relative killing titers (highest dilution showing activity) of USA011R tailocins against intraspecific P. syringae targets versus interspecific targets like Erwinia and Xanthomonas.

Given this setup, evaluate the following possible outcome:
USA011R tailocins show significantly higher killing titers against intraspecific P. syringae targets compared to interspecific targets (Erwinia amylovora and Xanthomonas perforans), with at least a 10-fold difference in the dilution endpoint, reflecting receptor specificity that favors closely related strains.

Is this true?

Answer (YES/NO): YES